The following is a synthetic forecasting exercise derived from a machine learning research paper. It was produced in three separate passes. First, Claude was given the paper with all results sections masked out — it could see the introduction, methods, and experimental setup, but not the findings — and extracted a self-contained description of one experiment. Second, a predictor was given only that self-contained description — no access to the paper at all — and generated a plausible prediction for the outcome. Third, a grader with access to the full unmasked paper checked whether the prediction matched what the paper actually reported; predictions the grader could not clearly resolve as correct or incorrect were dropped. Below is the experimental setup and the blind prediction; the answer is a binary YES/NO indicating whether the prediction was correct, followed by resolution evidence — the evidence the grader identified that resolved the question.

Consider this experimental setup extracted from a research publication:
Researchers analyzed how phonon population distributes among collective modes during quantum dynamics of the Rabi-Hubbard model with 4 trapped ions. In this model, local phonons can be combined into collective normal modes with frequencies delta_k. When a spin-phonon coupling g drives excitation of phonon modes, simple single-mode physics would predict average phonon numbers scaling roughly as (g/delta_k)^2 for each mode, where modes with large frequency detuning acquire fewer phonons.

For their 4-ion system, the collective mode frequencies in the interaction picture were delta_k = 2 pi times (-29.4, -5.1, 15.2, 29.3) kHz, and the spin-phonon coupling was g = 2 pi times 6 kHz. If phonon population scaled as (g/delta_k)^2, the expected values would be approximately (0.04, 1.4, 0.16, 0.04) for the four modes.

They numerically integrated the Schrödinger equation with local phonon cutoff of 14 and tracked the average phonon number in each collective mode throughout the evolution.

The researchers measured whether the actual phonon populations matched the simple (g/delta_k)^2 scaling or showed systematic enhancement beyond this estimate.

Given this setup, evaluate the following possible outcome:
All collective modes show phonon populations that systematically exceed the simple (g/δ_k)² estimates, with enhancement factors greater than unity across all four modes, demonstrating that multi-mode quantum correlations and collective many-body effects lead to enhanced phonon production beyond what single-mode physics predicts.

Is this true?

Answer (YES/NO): YES